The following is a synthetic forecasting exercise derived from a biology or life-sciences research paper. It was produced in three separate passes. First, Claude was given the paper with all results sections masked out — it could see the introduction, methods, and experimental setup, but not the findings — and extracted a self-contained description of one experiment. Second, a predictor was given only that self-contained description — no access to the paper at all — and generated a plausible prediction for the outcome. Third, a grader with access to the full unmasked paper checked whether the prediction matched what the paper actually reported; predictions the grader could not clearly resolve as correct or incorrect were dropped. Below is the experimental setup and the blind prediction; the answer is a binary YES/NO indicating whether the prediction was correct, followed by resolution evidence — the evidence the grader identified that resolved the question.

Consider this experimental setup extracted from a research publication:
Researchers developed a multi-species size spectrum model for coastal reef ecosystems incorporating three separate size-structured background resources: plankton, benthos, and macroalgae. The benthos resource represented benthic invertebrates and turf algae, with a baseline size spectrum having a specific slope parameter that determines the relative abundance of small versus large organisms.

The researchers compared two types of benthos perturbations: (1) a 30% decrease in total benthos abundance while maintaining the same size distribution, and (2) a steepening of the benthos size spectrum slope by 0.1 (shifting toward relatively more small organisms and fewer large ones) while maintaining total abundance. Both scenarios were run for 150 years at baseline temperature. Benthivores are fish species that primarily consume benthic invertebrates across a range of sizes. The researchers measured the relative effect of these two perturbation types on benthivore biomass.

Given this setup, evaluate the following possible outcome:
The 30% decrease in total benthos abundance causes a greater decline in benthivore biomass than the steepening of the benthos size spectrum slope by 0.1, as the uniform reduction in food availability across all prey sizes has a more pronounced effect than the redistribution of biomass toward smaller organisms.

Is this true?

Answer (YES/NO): NO